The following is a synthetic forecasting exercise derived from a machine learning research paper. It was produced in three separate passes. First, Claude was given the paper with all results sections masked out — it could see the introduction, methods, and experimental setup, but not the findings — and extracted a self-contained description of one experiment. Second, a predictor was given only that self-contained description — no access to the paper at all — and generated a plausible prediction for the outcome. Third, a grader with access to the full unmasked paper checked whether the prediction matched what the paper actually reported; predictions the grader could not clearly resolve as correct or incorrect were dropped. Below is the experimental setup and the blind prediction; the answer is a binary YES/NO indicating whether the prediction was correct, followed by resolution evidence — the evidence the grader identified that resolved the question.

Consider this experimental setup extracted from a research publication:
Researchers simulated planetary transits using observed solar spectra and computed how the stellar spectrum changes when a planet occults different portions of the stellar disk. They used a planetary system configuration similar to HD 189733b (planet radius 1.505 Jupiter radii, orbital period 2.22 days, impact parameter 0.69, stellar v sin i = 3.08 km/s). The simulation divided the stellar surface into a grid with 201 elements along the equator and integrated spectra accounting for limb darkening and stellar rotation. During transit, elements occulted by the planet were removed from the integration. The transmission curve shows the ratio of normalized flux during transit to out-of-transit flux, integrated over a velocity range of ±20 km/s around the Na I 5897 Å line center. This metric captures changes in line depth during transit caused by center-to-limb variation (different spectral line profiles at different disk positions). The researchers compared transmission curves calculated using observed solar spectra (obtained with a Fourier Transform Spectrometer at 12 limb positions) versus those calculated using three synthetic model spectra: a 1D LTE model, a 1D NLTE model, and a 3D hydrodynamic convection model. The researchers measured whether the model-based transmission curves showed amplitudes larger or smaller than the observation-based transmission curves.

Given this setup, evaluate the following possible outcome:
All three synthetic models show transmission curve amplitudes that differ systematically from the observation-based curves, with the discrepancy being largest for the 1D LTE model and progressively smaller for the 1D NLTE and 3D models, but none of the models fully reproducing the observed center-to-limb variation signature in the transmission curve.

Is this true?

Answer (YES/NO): YES